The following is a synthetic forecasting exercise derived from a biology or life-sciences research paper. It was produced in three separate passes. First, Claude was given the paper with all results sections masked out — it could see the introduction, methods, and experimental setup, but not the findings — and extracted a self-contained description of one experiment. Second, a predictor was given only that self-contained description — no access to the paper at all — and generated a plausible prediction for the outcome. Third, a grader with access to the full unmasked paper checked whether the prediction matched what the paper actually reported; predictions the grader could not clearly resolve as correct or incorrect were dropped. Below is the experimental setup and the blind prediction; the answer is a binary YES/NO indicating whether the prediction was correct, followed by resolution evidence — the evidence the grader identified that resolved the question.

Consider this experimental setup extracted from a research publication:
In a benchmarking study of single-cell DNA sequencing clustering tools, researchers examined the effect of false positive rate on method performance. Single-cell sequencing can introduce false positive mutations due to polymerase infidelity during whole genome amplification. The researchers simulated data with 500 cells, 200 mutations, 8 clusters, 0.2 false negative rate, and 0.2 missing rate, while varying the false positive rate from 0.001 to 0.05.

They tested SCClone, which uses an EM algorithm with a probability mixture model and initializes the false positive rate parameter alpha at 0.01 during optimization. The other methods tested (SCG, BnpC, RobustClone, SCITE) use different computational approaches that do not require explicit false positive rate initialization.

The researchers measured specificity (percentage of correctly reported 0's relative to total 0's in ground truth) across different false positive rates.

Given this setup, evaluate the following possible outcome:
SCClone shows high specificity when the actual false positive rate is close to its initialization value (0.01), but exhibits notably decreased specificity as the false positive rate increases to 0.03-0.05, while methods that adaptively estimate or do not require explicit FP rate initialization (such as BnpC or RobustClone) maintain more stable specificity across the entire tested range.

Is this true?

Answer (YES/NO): NO